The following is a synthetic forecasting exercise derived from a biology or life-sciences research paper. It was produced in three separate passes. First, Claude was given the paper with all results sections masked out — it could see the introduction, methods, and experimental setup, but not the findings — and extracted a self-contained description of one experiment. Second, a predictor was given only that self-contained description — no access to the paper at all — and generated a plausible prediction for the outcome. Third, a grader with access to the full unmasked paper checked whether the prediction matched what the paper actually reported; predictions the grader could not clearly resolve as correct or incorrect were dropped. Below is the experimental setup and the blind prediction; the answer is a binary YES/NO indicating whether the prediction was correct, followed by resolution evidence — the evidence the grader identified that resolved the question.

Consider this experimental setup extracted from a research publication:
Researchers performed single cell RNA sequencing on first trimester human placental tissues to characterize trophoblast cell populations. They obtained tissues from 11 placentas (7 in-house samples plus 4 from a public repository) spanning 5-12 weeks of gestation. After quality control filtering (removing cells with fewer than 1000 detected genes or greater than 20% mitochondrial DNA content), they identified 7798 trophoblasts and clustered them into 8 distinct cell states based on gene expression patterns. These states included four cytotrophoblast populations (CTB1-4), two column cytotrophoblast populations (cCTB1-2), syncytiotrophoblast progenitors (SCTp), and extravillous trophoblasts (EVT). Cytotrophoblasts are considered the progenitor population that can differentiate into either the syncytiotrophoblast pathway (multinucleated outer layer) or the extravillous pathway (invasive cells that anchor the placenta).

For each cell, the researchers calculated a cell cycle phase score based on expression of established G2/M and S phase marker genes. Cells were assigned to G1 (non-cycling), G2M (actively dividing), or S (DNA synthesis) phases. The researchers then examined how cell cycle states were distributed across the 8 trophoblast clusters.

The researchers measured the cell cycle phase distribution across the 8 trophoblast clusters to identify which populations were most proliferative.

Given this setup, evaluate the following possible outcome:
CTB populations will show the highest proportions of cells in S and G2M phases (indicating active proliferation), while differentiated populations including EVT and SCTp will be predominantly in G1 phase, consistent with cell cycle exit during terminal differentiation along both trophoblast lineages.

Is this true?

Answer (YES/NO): NO